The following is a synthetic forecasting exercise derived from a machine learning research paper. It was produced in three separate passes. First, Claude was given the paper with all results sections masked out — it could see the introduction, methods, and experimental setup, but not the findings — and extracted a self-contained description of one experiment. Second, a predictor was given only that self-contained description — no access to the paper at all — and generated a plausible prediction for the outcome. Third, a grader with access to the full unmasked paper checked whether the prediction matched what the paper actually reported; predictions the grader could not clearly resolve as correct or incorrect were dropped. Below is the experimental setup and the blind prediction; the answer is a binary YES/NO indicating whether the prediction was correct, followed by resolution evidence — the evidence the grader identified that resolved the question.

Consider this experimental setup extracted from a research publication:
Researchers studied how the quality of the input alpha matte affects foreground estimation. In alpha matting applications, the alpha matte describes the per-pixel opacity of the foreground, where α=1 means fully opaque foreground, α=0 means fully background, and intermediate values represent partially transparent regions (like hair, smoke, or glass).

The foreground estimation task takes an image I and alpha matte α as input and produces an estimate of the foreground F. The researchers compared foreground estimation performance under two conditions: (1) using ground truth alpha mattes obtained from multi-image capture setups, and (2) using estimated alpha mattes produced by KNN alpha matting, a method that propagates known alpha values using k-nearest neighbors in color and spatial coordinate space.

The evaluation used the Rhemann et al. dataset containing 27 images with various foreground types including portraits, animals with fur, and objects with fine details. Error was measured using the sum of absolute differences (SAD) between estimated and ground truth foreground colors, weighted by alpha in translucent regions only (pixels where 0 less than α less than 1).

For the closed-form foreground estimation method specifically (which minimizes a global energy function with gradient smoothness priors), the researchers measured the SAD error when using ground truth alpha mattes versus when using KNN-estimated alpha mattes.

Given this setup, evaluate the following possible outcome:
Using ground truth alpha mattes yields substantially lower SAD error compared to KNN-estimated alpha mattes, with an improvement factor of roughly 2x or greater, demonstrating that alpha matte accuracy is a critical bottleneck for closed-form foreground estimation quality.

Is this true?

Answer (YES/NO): NO